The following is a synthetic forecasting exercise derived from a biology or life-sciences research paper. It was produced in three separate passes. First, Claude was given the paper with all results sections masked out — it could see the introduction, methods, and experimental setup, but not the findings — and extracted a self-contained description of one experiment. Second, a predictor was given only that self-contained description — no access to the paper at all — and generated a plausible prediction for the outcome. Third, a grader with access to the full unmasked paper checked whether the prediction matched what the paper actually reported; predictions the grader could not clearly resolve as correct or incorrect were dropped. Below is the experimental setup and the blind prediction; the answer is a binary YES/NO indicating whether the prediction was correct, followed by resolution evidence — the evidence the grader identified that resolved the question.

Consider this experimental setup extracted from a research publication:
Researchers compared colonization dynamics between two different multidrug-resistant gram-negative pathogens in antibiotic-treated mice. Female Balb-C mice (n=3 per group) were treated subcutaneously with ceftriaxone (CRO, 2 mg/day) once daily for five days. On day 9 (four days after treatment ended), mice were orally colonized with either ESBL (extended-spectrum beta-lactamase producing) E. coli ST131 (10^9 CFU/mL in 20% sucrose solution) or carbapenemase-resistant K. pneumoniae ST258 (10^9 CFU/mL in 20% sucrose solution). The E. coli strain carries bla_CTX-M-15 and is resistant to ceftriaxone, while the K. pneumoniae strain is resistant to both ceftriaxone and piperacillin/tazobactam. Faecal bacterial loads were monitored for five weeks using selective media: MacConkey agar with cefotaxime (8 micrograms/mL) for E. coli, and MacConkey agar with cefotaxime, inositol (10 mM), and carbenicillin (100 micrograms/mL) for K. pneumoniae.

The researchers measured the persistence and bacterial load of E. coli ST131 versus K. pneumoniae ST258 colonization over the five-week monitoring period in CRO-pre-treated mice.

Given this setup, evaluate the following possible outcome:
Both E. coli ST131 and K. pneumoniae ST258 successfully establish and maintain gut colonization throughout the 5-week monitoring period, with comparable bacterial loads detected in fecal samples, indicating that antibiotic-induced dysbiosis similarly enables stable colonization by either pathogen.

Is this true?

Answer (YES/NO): NO